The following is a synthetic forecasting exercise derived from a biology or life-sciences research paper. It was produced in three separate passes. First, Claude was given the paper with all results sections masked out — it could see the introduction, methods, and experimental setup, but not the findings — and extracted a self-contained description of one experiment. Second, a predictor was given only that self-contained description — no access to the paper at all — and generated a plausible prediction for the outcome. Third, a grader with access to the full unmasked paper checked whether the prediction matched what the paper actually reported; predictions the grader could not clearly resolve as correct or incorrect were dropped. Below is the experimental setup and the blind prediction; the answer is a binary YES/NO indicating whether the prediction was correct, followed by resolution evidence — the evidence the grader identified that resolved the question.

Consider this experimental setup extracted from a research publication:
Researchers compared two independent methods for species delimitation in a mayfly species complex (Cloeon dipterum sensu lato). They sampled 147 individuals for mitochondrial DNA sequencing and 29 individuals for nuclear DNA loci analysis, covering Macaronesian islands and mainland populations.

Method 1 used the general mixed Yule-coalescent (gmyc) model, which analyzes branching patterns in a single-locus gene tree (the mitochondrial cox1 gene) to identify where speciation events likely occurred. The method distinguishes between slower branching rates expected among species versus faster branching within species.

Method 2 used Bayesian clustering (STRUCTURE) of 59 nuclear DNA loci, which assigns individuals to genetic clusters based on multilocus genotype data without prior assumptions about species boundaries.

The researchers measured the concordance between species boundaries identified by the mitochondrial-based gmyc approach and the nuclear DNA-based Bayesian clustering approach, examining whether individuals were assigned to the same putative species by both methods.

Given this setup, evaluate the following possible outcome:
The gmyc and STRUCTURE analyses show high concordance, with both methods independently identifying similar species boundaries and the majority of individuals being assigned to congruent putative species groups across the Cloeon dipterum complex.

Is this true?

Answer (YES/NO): YES